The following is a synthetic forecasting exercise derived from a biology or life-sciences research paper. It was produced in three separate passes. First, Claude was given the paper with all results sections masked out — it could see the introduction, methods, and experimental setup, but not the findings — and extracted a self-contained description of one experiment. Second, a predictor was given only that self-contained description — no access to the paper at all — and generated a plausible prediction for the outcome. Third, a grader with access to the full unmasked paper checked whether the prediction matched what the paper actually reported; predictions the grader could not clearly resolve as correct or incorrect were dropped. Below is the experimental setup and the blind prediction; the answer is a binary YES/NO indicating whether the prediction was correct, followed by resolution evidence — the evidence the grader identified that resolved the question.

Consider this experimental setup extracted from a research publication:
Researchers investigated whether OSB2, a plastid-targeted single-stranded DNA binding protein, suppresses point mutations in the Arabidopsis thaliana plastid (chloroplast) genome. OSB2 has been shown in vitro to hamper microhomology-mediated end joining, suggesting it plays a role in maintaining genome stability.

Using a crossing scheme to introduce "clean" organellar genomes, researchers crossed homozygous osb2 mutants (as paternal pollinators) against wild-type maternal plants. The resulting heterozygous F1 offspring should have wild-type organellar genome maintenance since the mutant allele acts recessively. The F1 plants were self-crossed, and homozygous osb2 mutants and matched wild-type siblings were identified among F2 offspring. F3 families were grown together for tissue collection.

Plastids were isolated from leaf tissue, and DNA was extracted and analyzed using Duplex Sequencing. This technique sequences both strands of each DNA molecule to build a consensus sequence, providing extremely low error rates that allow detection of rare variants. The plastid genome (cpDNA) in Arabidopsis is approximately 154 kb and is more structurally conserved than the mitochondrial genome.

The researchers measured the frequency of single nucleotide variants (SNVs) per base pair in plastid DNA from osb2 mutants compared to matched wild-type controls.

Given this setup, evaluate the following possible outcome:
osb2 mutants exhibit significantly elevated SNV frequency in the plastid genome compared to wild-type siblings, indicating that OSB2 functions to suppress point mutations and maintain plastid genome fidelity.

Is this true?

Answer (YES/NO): NO